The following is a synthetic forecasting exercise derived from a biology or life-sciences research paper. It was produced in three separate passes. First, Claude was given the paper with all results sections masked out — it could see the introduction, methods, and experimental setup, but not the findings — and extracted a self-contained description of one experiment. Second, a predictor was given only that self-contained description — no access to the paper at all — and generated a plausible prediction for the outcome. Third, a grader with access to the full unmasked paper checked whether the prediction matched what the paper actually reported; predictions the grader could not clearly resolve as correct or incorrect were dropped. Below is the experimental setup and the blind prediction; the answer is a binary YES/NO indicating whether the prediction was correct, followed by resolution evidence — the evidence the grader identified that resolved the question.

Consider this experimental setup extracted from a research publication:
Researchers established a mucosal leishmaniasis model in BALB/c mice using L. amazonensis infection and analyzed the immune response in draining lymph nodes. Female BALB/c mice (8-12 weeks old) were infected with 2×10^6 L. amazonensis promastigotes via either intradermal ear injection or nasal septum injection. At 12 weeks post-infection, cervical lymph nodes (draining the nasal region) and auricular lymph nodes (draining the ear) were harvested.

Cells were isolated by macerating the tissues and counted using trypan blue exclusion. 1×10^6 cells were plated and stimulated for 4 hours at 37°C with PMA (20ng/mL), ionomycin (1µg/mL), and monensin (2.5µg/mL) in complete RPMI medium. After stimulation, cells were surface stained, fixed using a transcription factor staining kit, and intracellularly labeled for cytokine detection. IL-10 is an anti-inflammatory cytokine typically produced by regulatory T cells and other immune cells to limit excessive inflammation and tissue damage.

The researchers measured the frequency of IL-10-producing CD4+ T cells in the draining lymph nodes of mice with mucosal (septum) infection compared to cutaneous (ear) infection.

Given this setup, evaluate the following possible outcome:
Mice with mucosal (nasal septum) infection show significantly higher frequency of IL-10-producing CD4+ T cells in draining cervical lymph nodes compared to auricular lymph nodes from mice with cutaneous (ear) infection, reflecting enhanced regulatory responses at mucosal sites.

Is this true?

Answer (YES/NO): NO